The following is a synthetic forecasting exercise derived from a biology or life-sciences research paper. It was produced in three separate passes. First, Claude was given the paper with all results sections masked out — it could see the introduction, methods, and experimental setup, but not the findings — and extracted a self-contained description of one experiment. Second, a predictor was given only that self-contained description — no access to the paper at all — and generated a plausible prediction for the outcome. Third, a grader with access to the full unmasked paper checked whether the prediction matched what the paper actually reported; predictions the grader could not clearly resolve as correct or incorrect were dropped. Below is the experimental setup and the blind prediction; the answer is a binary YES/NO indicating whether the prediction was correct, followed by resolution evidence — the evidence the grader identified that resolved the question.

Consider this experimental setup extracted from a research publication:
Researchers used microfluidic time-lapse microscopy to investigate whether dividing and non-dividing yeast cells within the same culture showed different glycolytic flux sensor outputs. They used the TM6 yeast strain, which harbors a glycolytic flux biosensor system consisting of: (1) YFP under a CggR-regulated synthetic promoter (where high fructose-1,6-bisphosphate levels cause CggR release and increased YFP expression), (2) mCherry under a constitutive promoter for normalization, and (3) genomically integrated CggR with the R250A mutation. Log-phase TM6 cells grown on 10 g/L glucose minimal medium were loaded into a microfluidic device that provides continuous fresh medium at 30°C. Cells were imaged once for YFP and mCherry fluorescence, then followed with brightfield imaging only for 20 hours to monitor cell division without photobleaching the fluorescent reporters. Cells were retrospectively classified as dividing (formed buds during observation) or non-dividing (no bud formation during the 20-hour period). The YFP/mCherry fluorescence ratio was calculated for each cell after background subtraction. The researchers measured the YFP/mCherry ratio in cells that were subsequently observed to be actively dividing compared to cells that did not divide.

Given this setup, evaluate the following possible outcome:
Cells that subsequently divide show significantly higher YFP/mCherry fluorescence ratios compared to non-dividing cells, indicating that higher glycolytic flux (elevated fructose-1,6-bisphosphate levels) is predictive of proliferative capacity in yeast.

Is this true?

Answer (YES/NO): YES